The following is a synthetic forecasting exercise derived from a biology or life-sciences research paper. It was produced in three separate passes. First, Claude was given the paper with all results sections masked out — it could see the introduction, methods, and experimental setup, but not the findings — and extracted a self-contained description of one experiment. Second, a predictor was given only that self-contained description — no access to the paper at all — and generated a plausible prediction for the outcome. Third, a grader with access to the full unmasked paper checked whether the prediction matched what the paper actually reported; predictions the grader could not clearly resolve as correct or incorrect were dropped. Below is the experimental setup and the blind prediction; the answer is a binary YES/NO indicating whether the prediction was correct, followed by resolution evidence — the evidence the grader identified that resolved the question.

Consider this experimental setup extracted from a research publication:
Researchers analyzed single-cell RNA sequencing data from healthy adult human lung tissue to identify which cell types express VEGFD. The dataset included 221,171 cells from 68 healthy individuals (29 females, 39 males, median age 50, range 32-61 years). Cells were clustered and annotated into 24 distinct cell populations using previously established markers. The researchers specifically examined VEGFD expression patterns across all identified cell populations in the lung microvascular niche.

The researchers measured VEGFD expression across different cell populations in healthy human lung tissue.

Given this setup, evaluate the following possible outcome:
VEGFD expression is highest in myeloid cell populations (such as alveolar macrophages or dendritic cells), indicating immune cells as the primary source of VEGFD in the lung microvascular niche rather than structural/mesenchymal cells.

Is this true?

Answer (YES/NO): NO